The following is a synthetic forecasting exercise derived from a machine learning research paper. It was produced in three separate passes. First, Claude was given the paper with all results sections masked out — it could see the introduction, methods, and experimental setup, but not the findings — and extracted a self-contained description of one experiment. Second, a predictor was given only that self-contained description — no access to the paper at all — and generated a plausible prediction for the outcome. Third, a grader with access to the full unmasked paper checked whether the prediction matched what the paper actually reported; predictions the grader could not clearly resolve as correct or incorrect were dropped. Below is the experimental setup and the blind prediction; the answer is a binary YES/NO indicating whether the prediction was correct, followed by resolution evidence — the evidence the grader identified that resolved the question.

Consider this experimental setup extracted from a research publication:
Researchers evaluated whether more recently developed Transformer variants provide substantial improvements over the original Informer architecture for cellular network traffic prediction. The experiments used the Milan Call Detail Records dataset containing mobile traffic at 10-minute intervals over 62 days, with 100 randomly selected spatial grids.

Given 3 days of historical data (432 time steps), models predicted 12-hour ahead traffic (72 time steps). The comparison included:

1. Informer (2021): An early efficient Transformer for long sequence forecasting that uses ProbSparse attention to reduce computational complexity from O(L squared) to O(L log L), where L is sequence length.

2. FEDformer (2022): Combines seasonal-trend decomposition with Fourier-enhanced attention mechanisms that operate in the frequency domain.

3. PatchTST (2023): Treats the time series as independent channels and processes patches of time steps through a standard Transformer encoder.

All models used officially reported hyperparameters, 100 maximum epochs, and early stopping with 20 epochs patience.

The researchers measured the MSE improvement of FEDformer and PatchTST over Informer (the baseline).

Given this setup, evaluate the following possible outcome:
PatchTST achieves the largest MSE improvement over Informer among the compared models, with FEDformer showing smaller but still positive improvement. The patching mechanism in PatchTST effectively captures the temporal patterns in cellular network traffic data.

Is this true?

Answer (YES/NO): YES